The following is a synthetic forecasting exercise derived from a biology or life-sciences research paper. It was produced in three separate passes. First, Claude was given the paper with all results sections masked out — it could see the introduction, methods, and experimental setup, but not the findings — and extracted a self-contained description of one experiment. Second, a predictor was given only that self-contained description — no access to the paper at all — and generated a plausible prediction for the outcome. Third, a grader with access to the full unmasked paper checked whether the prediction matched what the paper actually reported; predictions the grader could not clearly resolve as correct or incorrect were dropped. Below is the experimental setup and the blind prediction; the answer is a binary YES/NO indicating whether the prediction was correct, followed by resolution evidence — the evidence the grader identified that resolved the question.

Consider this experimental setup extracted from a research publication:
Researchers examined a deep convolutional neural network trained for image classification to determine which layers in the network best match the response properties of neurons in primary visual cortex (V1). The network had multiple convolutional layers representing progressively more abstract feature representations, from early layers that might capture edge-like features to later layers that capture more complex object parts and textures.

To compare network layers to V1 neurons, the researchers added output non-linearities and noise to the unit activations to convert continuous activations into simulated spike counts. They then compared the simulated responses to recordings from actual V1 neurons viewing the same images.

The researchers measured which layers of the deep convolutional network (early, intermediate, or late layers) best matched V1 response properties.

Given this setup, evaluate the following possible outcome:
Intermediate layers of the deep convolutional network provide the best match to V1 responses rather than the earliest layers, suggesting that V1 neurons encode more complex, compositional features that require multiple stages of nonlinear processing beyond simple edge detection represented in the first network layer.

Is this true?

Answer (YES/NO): YES